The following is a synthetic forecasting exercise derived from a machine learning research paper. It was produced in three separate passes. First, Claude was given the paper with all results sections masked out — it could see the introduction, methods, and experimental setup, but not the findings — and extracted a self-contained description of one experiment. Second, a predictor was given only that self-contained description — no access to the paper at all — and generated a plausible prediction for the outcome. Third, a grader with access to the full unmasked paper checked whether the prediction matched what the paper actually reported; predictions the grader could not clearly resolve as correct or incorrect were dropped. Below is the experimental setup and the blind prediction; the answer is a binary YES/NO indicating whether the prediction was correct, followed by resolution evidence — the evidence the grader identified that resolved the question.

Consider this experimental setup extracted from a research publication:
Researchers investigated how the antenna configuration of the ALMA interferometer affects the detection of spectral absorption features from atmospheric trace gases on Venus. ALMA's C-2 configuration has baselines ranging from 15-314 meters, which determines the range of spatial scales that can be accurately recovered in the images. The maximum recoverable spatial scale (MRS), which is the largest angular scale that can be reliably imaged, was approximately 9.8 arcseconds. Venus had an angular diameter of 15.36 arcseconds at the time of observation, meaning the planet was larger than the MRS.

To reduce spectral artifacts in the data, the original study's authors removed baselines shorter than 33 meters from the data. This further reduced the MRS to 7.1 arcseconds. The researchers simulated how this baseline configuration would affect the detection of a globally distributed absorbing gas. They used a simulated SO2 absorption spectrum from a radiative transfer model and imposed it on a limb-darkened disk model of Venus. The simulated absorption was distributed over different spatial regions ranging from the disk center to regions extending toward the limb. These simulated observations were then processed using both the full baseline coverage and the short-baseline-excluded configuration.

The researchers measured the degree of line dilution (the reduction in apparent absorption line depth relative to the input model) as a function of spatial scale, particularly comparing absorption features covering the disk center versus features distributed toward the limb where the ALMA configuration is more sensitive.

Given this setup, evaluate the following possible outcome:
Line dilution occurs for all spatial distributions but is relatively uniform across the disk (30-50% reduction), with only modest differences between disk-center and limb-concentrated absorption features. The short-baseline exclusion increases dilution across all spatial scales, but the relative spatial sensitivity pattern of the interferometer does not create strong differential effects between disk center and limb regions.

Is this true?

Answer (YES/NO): NO